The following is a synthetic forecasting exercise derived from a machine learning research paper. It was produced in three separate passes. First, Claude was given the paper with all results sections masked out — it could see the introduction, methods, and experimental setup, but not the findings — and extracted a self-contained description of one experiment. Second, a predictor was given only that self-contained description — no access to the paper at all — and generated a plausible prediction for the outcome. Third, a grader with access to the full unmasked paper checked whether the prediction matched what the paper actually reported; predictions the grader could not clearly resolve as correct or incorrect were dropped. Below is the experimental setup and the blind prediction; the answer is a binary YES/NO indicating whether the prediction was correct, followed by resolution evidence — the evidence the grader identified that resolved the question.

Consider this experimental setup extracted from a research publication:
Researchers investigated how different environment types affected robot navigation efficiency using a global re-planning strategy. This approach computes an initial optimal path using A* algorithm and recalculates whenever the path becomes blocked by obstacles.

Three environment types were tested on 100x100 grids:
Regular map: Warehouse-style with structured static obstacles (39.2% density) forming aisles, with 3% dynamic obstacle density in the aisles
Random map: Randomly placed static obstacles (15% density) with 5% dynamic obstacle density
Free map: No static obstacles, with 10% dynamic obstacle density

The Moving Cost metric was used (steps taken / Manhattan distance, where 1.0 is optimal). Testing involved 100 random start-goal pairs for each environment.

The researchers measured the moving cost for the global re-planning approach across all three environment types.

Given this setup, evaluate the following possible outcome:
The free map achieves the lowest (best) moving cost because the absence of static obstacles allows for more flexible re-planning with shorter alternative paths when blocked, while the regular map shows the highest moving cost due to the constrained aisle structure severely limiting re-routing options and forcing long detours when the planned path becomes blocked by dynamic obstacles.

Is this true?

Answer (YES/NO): YES